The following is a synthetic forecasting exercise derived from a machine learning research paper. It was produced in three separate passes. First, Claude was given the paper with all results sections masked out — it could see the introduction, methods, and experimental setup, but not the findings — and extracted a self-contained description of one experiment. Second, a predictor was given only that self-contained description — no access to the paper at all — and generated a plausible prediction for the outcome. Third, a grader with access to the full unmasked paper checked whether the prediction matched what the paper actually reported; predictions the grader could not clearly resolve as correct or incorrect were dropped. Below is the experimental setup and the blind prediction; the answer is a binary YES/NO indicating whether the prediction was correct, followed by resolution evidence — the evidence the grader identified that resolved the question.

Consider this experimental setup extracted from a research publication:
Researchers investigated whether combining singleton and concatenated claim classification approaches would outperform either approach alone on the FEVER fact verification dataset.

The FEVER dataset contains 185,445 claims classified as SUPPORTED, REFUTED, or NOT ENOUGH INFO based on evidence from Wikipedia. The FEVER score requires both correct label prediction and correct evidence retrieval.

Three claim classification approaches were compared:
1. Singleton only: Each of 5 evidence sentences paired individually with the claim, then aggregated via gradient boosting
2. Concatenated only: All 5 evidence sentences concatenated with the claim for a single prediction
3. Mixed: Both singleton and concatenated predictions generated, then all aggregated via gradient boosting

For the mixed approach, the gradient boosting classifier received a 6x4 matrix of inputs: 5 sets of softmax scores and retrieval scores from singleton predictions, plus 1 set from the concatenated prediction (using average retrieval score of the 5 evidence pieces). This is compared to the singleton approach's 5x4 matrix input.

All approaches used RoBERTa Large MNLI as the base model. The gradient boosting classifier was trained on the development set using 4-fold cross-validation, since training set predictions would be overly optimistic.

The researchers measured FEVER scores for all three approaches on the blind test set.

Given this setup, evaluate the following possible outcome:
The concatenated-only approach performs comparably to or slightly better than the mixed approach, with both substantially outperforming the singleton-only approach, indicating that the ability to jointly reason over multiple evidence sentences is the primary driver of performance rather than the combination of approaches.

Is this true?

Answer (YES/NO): NO